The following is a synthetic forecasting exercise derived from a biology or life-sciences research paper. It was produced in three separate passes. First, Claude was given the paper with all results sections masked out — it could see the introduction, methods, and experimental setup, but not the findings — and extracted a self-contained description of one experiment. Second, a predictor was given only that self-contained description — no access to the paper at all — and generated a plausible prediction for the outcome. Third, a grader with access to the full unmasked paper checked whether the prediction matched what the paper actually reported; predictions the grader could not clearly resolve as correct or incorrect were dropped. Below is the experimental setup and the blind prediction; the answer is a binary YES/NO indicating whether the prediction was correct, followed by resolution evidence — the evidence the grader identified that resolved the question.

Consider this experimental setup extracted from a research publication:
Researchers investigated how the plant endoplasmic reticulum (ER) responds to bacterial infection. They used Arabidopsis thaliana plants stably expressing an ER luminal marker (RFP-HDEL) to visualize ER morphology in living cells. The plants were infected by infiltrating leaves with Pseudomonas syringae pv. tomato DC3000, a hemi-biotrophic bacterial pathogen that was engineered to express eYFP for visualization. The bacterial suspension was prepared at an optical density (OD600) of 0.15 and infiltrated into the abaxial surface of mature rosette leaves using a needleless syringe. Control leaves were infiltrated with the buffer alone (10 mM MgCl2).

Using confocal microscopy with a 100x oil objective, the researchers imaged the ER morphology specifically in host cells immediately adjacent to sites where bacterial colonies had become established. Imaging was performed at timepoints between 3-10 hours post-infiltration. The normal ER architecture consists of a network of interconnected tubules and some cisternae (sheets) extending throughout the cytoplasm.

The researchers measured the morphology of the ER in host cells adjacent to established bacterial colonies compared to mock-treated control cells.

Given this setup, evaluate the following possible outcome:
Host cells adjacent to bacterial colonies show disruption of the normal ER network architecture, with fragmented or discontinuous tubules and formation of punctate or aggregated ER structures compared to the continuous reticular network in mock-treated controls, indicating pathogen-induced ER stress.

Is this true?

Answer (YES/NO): NO